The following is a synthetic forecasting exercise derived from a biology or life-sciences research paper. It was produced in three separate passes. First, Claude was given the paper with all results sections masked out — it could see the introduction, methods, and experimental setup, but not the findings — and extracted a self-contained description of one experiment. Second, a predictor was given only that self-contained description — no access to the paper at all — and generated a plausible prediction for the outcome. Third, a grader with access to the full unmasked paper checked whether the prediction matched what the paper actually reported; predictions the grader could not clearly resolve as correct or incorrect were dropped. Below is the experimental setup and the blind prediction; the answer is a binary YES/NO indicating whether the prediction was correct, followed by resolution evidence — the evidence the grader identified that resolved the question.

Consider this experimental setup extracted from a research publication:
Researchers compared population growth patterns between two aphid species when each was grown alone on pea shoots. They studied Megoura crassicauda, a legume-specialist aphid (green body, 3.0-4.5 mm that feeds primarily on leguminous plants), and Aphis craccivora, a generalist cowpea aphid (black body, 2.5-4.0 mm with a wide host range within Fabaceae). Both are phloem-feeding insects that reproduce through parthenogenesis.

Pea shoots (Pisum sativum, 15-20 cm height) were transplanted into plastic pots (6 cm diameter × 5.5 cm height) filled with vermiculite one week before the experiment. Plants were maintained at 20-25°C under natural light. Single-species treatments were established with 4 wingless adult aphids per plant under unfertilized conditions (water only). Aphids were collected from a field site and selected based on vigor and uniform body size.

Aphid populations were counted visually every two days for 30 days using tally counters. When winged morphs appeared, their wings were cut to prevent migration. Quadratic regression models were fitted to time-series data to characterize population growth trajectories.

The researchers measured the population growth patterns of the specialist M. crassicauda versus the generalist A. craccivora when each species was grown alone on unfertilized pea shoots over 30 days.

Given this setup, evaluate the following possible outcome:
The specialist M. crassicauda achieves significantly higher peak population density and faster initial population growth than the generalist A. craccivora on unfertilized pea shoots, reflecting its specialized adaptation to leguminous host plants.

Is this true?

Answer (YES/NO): NO